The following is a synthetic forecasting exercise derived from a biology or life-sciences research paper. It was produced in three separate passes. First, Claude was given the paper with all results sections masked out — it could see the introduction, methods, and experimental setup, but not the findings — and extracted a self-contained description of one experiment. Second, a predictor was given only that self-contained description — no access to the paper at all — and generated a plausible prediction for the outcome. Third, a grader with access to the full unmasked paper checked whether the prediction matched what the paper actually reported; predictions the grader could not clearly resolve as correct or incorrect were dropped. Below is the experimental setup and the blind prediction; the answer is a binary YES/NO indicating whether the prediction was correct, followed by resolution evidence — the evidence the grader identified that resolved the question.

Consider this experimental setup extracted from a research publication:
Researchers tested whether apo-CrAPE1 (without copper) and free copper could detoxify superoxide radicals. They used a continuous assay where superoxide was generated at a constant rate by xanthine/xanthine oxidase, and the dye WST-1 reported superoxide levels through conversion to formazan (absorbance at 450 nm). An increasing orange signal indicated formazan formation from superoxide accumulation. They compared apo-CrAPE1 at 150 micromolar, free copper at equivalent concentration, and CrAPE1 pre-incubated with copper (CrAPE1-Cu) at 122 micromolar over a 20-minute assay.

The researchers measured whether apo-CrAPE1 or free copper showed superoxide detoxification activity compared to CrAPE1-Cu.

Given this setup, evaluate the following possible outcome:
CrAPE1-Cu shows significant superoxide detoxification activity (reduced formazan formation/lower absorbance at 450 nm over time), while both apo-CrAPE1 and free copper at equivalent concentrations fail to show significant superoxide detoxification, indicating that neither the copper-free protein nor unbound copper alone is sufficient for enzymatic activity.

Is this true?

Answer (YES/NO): YES